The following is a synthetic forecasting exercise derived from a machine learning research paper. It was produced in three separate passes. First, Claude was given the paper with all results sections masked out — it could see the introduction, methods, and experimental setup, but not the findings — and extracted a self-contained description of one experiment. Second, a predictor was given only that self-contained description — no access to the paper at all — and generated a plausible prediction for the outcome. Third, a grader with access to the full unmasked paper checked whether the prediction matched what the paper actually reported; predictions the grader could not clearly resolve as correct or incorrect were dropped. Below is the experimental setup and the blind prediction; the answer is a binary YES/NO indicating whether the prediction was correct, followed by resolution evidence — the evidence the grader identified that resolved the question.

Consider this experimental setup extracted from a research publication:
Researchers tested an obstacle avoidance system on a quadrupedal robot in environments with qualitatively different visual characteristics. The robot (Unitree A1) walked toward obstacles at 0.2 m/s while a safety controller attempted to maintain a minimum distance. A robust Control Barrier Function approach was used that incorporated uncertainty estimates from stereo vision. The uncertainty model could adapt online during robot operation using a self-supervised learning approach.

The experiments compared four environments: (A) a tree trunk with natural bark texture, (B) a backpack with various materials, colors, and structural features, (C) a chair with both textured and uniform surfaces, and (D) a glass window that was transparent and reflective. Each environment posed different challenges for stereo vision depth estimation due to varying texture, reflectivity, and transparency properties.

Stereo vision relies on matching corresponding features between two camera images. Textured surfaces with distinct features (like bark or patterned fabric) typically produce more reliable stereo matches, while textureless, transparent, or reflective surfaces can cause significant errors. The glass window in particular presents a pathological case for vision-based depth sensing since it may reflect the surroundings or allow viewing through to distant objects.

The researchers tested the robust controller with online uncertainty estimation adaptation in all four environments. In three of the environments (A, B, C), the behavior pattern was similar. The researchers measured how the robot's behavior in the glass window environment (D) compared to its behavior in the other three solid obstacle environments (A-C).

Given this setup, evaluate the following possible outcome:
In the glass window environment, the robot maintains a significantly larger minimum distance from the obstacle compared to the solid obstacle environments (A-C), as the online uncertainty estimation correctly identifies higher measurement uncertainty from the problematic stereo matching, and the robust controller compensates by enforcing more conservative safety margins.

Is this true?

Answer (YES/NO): YES